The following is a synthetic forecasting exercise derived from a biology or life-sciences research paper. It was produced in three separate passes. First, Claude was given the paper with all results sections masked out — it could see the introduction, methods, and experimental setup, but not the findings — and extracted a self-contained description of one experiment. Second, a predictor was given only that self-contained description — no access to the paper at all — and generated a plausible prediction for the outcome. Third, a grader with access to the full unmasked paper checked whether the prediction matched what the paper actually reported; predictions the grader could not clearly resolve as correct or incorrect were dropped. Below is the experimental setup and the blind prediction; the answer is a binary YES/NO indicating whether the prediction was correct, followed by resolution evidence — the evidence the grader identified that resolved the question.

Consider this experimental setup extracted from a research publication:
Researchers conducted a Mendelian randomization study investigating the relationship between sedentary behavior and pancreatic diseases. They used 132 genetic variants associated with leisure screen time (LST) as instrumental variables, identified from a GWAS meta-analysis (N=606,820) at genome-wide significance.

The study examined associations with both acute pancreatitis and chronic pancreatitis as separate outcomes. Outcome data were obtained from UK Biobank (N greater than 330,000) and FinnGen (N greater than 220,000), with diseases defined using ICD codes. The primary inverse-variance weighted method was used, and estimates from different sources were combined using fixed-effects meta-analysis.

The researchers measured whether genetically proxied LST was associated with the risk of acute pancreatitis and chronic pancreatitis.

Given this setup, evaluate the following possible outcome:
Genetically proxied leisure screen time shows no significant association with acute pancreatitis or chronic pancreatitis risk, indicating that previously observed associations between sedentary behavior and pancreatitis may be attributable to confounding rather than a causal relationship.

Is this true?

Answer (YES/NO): NO